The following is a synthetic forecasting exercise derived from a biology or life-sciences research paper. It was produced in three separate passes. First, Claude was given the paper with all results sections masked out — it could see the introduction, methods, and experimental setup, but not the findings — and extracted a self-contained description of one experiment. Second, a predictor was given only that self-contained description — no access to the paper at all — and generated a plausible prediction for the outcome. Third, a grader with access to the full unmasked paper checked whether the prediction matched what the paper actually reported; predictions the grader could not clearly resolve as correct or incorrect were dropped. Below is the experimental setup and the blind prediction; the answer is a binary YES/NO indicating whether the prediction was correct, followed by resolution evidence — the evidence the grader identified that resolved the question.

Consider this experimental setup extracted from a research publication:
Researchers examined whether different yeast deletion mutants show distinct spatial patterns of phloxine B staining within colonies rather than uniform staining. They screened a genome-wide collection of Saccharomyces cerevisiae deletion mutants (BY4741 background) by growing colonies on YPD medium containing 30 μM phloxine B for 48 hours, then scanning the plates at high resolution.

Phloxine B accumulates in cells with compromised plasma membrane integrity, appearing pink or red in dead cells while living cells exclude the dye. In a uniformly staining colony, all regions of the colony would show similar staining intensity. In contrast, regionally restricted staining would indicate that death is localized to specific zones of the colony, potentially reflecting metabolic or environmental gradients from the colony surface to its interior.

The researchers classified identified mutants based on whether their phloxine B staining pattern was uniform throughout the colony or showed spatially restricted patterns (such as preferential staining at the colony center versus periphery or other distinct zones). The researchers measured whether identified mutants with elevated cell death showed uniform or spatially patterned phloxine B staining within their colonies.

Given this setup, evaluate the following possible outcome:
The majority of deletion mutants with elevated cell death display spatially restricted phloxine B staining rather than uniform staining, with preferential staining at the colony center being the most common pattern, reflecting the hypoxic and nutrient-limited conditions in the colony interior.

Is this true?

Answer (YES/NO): NO